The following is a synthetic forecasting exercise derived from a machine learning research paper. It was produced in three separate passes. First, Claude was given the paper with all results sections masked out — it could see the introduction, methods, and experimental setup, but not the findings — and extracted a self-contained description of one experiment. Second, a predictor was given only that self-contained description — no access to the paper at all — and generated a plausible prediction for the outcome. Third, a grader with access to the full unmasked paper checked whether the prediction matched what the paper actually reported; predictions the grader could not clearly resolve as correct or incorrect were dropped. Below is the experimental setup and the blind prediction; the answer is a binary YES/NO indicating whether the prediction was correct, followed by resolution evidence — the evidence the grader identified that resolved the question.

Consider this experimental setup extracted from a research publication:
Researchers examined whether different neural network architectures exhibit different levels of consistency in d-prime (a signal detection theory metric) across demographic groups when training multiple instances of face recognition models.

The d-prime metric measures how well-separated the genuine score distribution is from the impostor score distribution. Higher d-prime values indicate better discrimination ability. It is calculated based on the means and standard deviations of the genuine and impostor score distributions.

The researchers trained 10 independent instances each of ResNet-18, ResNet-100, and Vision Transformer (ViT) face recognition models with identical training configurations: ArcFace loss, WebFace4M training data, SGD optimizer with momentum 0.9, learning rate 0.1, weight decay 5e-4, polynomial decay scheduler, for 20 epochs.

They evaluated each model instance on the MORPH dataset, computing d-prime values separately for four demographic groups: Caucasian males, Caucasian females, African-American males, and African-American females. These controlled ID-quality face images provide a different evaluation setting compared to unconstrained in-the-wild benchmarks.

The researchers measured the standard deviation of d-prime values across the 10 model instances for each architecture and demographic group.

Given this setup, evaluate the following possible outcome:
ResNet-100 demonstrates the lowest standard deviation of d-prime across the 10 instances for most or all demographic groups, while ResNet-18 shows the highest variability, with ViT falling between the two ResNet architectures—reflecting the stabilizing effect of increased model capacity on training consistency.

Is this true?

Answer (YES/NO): NO